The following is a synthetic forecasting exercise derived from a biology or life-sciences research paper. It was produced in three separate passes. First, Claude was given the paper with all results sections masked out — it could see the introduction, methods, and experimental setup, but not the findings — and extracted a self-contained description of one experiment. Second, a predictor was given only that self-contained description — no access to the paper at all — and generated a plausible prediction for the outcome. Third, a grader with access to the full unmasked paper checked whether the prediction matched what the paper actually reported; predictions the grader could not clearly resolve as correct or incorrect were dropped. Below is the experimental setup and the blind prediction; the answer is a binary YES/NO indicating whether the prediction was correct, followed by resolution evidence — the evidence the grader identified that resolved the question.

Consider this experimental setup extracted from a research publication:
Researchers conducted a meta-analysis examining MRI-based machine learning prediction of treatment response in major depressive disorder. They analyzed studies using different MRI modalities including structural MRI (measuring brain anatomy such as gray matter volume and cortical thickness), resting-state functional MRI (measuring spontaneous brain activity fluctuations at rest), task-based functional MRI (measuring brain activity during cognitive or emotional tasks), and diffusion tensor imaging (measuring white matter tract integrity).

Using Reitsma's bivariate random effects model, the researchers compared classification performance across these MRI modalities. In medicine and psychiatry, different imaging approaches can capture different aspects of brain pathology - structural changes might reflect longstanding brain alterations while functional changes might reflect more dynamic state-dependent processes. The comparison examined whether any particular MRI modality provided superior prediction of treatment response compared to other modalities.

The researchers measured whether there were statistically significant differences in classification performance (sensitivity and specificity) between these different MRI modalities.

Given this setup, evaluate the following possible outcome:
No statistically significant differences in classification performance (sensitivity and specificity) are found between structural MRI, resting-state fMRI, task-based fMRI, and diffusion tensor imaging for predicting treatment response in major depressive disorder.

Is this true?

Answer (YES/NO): YES